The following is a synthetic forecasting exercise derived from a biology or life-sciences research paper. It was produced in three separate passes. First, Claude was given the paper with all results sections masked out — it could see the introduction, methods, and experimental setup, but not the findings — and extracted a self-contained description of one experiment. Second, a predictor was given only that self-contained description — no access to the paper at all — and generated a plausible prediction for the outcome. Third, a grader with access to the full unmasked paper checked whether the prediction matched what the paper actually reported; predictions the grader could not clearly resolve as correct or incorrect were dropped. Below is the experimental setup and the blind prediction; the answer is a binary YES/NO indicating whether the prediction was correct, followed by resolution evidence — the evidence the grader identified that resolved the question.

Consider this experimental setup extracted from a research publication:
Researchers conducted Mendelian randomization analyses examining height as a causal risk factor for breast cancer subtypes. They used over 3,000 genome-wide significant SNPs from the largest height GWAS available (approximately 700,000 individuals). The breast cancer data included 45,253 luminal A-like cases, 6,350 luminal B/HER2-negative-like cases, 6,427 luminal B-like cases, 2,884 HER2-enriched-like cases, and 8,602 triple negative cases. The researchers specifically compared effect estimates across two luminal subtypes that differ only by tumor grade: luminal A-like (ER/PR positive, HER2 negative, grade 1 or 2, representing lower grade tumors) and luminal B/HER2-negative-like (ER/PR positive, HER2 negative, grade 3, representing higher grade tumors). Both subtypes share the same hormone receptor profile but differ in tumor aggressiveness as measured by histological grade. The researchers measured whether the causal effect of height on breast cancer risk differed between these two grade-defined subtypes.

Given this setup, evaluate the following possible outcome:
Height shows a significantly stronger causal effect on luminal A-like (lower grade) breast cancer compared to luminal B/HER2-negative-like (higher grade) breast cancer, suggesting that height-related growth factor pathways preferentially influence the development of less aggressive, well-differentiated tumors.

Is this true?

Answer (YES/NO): NO